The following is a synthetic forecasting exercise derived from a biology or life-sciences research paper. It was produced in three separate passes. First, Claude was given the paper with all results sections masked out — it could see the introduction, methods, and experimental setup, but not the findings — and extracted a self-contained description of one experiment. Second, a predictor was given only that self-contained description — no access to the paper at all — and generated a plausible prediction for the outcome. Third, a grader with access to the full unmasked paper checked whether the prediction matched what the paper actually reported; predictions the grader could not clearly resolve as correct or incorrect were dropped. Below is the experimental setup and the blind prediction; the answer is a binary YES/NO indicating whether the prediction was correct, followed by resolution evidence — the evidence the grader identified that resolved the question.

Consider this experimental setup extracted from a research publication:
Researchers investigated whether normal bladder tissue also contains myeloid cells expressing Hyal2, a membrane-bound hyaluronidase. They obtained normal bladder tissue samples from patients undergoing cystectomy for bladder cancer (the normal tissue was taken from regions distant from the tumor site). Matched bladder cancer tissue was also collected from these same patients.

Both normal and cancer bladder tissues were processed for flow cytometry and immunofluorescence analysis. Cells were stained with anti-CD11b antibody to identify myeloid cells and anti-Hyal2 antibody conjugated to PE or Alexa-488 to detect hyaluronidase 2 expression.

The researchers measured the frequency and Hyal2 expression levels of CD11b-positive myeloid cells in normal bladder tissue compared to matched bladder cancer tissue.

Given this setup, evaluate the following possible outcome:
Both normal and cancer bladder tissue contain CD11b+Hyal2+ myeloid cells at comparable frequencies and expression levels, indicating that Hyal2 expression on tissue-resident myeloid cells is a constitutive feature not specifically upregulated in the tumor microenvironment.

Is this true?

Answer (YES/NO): NO